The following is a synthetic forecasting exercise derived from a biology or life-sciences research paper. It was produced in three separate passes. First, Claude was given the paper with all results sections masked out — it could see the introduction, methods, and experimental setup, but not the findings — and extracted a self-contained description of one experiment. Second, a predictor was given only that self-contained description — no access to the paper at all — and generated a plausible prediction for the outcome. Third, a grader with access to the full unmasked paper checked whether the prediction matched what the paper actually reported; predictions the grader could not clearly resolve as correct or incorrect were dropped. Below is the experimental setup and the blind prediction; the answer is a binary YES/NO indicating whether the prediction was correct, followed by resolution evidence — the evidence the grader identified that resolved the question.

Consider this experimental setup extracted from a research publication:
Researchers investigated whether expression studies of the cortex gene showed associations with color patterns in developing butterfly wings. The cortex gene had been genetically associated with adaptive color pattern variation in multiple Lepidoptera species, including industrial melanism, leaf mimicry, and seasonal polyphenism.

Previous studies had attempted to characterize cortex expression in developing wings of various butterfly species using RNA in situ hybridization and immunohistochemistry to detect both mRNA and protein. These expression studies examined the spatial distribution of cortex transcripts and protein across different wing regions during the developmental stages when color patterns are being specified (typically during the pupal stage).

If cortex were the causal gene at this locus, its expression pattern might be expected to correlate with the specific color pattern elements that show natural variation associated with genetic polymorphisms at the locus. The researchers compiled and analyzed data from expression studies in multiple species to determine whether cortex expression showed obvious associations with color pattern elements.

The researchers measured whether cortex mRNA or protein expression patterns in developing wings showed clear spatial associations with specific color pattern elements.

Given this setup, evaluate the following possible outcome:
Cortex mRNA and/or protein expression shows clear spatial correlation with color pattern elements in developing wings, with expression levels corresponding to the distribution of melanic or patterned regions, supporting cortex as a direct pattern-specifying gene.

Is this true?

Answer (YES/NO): NO